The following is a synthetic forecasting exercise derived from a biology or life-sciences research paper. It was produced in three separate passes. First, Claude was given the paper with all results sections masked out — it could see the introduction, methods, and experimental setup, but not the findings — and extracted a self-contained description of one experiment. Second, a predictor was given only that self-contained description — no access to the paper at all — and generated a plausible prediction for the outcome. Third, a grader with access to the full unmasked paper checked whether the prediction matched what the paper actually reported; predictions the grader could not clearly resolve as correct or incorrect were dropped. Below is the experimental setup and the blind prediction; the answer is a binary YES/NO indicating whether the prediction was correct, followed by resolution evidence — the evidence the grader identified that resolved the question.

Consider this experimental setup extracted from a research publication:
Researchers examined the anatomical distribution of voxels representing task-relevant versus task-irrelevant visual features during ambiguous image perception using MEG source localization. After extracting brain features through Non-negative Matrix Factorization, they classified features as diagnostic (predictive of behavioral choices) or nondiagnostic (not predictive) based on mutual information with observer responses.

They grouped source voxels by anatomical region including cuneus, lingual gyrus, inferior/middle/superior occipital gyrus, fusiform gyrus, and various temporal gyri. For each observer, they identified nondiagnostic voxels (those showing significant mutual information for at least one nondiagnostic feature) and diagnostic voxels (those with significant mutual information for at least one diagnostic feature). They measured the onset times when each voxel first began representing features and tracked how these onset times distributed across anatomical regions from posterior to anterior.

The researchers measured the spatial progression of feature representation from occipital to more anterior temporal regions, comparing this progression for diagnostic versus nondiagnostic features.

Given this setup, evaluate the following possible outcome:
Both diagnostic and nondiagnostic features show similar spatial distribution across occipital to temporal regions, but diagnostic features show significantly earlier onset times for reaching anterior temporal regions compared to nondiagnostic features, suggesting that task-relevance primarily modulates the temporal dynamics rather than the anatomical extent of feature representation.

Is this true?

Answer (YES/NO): NO